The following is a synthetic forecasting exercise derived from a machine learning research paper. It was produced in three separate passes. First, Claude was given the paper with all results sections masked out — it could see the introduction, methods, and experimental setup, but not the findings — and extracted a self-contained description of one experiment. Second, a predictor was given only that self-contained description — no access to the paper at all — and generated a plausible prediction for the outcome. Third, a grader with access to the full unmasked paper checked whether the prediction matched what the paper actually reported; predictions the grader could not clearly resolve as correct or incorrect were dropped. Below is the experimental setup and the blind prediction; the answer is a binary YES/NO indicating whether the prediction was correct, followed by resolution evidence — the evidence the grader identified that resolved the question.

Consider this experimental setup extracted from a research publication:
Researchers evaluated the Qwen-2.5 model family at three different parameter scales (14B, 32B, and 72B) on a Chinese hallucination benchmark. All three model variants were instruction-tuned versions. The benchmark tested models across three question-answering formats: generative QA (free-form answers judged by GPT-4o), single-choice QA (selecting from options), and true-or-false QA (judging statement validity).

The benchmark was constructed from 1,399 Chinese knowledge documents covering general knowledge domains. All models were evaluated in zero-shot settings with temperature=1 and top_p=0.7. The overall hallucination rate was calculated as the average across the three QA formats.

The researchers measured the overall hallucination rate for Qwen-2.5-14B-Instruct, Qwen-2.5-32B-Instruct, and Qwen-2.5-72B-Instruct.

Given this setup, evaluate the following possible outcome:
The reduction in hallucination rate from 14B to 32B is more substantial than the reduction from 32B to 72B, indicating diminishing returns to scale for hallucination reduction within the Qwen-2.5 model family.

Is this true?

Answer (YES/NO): NO